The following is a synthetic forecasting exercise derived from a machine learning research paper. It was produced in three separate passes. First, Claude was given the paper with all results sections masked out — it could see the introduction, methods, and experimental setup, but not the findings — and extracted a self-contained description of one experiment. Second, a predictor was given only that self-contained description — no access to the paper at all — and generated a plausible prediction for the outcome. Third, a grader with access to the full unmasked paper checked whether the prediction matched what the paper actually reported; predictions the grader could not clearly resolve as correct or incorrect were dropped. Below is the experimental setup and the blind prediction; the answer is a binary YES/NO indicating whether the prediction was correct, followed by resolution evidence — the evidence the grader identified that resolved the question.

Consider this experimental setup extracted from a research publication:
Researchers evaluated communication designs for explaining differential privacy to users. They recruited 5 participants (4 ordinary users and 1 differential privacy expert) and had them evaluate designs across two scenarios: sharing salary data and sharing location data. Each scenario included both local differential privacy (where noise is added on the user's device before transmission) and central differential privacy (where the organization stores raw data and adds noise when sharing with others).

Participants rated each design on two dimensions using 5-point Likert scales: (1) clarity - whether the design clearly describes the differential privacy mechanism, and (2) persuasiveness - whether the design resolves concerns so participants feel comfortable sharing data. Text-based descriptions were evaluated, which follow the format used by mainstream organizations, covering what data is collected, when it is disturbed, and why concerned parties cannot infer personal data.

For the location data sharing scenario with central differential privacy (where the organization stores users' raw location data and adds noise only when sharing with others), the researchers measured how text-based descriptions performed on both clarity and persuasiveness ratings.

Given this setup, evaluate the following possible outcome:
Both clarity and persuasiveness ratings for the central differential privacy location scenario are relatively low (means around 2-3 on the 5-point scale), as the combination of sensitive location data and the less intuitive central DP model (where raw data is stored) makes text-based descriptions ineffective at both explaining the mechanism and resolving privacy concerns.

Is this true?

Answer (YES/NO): NO